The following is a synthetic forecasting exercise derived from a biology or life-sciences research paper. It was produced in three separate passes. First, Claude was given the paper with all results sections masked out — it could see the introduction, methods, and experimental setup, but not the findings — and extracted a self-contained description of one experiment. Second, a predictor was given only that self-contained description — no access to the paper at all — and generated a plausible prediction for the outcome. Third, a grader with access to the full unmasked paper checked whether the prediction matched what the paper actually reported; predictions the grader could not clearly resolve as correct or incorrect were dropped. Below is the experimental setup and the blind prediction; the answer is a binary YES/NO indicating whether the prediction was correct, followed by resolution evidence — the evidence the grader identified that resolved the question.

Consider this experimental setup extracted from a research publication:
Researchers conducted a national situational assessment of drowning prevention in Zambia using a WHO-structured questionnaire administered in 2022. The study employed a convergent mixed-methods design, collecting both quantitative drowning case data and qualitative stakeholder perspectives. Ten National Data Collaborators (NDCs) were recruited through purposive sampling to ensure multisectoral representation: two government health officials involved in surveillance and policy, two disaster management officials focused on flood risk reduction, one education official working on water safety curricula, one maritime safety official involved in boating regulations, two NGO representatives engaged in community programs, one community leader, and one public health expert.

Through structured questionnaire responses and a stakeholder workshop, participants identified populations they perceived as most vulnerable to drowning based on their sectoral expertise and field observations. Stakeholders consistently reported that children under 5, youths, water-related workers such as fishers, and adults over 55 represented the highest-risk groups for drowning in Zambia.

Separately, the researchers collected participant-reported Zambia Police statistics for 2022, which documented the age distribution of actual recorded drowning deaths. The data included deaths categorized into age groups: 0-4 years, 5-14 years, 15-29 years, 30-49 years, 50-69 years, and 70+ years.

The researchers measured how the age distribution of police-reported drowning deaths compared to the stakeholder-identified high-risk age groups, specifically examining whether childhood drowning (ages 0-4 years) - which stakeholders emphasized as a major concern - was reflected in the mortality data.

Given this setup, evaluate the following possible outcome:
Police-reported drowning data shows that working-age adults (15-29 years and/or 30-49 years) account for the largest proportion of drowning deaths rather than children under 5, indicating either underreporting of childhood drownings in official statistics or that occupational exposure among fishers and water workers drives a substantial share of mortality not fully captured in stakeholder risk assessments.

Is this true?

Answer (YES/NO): YES